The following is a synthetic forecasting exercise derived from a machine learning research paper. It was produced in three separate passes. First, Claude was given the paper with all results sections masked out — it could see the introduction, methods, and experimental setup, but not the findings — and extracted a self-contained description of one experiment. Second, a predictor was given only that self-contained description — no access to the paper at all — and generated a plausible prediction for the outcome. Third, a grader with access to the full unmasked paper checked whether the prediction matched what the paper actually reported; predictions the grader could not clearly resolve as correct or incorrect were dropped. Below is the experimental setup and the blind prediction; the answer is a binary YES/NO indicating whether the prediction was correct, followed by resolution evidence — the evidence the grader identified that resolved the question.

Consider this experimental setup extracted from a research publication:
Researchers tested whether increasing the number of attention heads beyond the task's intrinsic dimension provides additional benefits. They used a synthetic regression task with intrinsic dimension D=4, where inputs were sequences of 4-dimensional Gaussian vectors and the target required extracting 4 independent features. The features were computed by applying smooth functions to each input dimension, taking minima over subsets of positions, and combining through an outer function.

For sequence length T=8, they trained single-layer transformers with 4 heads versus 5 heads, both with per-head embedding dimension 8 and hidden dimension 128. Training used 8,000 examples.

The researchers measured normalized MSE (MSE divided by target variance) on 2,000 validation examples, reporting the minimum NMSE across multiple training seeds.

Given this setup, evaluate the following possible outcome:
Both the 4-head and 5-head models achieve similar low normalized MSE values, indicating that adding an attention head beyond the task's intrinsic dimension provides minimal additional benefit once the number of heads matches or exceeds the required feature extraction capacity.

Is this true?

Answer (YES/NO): YES